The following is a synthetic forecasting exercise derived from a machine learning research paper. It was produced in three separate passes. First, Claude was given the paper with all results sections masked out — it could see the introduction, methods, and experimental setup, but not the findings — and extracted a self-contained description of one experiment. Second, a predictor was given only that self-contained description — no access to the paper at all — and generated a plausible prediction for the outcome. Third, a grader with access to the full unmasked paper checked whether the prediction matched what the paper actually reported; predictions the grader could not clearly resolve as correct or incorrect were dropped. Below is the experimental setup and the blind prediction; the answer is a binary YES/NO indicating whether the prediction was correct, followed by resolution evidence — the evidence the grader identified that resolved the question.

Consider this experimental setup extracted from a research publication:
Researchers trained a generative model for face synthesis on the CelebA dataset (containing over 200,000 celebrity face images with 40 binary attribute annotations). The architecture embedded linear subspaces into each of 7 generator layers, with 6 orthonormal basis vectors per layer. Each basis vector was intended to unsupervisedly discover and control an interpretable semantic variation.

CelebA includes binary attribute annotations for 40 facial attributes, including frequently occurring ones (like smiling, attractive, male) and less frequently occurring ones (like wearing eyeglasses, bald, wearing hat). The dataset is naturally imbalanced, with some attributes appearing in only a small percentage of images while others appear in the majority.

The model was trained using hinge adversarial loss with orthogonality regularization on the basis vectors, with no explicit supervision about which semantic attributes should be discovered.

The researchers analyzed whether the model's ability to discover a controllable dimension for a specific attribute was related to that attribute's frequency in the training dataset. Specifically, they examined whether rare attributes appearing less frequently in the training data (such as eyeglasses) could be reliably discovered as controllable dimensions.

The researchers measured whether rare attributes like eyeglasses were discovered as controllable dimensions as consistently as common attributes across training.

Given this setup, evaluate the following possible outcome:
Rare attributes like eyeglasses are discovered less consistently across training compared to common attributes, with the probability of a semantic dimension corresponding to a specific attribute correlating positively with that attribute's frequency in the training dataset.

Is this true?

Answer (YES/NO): YES